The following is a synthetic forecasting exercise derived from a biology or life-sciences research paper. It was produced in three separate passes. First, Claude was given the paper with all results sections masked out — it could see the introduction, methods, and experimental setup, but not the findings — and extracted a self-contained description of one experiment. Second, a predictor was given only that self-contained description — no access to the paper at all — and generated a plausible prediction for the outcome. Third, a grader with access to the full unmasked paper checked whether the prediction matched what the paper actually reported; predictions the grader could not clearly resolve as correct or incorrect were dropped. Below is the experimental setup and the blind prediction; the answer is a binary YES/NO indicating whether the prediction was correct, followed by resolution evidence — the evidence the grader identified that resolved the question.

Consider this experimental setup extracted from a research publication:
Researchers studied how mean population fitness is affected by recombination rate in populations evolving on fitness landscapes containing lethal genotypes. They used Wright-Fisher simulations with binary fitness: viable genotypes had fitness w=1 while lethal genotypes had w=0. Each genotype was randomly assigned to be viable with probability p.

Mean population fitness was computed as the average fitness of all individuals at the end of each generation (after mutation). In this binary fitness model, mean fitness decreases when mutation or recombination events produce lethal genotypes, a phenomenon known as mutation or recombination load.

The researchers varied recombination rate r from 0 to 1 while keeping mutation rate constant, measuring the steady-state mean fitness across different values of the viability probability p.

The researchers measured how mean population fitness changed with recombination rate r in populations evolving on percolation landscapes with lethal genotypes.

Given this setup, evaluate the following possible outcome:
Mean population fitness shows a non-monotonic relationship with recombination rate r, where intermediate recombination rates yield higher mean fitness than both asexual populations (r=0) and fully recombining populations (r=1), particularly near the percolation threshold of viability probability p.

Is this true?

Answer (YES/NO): NO